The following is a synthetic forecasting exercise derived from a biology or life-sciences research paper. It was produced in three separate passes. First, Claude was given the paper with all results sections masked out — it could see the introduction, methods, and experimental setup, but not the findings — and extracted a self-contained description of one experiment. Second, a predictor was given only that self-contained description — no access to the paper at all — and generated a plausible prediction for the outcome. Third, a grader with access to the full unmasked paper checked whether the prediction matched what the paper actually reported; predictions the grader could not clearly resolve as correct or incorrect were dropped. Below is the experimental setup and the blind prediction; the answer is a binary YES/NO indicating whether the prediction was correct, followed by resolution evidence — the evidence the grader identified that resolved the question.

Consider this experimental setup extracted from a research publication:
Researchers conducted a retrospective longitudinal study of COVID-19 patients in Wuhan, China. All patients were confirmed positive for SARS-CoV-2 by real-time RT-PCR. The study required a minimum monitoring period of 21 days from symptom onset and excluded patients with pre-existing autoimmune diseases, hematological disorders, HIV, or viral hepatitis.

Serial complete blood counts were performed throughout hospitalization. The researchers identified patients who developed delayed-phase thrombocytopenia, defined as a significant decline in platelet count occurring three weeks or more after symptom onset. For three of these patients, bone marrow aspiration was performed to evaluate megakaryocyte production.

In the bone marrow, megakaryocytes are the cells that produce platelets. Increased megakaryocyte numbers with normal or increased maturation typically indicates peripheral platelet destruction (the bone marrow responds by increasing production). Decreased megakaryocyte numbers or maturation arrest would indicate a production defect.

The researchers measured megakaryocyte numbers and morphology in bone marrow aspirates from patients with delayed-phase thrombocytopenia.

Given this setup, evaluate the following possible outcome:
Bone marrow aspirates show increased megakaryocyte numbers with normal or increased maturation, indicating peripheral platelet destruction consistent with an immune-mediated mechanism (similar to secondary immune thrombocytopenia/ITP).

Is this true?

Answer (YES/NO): NO